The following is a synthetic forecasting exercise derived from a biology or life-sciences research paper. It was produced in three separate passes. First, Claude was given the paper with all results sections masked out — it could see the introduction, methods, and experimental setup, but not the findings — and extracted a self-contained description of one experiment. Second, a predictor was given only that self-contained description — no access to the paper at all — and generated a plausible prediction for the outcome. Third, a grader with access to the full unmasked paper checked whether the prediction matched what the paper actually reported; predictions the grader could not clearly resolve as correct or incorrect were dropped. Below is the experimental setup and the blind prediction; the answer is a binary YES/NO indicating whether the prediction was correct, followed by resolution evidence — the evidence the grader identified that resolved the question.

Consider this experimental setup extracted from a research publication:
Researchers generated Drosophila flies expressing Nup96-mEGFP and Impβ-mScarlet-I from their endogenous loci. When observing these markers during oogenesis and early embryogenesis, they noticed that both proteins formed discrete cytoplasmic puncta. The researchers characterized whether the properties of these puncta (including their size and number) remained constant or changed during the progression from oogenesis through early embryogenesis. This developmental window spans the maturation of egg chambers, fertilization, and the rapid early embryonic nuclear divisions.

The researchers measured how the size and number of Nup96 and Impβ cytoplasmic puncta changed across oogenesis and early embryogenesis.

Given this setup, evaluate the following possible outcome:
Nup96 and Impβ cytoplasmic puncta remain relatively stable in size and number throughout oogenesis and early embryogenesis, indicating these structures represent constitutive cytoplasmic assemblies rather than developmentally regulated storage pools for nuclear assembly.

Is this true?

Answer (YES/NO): NO